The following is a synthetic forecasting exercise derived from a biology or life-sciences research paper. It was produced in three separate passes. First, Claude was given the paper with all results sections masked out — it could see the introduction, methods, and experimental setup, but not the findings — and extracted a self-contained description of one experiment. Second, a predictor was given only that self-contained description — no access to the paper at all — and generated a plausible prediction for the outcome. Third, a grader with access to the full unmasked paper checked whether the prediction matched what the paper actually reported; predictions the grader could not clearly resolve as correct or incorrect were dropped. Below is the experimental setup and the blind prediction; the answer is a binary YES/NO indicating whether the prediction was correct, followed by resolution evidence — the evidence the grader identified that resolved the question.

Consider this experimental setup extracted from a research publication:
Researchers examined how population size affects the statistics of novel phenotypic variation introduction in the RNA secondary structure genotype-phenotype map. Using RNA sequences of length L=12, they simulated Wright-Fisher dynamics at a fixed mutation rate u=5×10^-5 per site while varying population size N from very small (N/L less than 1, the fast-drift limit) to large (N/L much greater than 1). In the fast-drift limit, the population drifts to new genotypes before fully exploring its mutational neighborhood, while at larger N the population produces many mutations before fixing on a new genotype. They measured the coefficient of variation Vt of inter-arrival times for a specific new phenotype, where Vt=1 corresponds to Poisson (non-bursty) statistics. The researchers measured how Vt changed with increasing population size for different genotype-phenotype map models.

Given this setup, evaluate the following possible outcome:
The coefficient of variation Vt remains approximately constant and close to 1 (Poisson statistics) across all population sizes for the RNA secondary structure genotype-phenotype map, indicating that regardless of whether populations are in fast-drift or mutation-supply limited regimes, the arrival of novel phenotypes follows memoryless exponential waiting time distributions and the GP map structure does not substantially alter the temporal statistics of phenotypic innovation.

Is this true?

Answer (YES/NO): NO